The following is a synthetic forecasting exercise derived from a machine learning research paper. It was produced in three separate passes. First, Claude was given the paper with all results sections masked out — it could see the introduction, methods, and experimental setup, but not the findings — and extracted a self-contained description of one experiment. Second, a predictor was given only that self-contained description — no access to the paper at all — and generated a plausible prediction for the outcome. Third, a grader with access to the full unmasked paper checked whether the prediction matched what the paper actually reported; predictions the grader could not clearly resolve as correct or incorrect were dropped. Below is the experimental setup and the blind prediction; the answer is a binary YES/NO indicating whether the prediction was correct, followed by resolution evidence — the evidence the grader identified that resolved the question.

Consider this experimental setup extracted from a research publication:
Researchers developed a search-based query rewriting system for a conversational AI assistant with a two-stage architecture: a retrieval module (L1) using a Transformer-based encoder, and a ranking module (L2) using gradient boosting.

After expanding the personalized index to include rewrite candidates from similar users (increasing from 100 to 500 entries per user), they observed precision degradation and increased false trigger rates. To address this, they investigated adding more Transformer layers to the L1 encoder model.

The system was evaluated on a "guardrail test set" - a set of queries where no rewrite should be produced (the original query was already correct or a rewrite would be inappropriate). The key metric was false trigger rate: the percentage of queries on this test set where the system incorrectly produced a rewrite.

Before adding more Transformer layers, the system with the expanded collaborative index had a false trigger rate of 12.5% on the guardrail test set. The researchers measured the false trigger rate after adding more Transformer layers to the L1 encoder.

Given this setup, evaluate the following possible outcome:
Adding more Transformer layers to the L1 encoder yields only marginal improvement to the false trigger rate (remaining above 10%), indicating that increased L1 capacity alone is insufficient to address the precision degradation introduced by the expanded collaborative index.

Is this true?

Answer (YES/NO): NO